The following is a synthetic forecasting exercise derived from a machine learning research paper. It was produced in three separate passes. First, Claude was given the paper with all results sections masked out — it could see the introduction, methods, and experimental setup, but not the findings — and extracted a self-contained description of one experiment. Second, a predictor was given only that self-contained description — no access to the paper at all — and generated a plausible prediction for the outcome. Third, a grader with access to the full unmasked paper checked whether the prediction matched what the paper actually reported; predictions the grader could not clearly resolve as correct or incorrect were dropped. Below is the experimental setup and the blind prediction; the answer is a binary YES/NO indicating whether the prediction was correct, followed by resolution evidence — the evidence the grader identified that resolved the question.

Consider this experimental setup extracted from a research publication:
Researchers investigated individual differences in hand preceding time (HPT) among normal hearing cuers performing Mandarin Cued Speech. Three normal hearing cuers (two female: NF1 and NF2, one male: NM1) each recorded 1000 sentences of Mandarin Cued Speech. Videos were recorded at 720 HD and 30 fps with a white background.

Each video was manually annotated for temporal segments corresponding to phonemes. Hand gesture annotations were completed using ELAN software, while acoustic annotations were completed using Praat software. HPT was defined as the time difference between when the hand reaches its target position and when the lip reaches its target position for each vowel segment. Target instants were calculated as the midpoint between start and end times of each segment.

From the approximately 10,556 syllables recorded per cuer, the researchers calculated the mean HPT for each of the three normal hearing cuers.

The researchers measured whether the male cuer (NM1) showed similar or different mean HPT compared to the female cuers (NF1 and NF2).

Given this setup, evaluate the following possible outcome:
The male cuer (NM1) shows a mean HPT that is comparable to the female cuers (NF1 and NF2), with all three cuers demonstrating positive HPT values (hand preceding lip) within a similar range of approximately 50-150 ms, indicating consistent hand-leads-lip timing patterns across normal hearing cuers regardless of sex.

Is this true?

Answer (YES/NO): NO